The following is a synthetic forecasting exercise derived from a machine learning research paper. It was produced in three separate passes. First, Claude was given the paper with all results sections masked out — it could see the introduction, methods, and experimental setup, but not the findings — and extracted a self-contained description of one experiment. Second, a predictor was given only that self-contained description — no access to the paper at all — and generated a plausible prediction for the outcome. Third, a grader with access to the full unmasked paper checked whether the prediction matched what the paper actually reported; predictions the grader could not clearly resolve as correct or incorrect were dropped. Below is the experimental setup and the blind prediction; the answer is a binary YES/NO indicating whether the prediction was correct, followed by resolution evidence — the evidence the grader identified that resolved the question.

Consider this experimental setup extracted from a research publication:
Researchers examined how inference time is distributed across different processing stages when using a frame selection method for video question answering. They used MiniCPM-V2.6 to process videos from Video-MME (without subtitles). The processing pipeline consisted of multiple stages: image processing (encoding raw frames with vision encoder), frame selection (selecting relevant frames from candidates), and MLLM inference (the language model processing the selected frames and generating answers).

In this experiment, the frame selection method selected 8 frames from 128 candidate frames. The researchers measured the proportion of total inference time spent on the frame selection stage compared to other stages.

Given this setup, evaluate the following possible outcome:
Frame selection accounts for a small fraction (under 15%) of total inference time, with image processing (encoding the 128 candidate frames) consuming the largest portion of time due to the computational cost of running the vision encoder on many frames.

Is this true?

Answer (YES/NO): NO